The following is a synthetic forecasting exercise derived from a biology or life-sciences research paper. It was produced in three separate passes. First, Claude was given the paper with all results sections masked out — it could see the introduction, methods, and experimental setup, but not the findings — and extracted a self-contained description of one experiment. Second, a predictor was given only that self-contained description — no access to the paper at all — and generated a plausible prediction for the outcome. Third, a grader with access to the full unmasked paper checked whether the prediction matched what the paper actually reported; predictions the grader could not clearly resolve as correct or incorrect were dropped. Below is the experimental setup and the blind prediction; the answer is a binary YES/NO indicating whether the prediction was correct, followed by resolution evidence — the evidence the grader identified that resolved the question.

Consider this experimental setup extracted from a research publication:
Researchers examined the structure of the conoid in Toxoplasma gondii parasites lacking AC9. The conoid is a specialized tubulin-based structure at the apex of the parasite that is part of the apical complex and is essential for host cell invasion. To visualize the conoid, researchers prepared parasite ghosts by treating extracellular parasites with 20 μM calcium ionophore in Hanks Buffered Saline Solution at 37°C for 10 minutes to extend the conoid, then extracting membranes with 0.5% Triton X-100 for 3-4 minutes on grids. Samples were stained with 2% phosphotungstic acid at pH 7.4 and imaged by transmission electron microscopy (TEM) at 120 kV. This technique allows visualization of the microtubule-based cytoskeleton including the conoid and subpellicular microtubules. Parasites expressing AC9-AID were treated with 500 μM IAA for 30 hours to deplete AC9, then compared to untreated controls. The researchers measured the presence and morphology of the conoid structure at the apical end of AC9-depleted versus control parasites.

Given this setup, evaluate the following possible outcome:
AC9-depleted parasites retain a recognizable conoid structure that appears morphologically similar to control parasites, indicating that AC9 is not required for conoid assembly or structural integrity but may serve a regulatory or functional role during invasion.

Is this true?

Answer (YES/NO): NO